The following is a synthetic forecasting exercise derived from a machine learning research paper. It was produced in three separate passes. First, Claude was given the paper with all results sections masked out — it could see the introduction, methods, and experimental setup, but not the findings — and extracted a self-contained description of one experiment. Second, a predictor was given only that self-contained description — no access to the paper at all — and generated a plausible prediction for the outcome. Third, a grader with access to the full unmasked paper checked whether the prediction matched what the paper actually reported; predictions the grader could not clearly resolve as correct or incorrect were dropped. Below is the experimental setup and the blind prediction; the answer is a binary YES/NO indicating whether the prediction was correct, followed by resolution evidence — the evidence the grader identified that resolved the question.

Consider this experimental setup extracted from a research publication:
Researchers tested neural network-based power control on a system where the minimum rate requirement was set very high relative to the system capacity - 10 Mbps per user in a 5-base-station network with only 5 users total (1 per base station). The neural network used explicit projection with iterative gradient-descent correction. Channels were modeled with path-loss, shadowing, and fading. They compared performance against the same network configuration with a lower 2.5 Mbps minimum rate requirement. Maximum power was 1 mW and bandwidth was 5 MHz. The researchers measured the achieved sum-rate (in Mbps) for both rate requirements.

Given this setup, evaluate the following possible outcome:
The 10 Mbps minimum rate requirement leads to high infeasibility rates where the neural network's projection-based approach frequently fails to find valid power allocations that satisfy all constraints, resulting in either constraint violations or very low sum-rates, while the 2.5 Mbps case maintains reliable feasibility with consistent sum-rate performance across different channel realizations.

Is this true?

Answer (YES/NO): NO